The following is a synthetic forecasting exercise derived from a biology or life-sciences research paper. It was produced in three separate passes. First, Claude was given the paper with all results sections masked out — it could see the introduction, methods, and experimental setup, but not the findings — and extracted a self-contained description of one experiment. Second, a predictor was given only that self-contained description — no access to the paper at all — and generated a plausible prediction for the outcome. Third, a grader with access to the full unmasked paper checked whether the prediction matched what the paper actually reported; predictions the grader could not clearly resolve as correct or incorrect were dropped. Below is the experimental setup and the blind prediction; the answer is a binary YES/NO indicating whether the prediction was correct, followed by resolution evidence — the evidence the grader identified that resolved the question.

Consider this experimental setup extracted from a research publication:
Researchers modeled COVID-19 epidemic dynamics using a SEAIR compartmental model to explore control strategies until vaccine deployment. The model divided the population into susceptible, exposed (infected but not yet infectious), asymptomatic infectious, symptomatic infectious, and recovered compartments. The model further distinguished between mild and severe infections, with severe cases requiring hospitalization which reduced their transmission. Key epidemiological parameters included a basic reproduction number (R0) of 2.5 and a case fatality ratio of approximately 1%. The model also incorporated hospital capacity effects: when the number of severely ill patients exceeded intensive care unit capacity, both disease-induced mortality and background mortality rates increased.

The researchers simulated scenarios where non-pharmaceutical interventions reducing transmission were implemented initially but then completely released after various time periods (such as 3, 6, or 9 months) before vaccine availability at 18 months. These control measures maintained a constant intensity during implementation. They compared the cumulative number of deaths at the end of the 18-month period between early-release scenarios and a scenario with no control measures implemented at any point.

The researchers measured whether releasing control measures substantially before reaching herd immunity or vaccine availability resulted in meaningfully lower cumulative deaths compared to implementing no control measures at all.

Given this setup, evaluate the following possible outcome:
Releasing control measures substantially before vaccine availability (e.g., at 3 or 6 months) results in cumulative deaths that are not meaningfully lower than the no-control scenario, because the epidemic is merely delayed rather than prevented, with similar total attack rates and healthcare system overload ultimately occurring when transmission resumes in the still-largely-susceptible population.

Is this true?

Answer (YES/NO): YES